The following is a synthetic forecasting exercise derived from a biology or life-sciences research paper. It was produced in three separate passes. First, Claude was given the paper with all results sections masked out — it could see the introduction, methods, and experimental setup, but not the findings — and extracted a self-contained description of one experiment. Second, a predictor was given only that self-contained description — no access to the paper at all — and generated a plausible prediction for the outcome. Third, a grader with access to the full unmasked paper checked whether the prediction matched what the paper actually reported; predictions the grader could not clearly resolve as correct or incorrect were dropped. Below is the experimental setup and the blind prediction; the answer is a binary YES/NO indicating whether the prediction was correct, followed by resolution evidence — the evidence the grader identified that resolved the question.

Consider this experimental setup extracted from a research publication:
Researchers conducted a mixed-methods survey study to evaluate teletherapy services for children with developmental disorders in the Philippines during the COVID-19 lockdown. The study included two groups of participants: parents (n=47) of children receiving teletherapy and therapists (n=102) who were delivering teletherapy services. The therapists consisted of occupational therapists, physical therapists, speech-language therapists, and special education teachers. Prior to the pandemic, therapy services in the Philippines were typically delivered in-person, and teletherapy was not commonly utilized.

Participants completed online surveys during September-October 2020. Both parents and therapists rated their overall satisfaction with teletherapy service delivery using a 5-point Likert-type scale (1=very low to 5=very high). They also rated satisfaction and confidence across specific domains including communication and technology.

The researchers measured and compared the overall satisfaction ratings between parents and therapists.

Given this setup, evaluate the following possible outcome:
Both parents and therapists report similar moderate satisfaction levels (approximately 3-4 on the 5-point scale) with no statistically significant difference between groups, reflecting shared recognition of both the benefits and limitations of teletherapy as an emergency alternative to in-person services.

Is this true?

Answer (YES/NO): NO